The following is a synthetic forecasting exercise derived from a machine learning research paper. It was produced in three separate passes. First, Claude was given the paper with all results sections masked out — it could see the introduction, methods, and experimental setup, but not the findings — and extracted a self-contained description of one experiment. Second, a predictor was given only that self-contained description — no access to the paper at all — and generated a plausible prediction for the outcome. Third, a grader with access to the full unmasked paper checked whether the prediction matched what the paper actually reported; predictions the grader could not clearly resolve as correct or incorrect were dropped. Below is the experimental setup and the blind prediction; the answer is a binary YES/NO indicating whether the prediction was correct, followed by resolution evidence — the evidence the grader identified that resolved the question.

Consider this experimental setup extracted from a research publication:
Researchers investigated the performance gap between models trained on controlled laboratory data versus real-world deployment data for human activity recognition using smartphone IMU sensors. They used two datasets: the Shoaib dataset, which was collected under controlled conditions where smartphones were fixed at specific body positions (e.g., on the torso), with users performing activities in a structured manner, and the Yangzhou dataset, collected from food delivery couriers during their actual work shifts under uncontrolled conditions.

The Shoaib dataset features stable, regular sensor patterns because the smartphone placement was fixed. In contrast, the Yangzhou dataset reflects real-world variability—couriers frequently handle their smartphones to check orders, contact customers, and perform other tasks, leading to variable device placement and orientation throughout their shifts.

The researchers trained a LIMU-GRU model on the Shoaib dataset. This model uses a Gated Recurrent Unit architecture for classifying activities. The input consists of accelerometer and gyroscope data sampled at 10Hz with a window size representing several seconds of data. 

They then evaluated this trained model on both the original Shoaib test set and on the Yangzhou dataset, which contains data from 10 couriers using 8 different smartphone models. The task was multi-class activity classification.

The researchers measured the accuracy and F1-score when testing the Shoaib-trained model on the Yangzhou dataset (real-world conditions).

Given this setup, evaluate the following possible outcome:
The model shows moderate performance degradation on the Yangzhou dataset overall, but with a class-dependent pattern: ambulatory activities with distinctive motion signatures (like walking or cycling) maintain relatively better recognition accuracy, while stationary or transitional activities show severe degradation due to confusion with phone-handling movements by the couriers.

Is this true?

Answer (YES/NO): NO